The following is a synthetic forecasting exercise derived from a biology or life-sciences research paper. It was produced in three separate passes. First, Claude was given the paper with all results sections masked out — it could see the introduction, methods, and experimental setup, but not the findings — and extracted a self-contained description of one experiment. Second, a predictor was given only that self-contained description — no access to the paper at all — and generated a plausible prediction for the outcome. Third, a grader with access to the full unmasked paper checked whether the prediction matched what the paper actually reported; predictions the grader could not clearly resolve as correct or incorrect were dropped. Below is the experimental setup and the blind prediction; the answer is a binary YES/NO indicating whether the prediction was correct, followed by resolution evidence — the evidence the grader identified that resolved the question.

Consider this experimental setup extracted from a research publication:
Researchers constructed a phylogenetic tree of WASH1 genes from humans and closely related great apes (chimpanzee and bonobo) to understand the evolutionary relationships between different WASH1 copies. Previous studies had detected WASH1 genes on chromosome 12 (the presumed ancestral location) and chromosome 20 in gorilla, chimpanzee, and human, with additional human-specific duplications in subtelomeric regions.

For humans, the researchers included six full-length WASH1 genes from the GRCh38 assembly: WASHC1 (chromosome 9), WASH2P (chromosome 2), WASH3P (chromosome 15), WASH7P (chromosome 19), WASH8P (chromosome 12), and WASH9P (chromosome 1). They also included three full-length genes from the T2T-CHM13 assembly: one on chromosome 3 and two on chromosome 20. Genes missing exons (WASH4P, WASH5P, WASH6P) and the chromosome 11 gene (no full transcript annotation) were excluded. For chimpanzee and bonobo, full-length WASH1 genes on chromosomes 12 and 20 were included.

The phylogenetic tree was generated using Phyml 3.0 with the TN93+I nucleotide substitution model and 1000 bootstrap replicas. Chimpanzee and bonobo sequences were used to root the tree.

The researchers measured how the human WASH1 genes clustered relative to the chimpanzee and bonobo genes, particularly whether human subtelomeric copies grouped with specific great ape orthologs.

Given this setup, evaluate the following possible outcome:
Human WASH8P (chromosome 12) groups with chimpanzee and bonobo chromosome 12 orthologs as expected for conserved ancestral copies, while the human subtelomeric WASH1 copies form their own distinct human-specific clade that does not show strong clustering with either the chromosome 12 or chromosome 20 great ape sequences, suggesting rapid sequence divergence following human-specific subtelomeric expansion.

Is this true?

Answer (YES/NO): NO